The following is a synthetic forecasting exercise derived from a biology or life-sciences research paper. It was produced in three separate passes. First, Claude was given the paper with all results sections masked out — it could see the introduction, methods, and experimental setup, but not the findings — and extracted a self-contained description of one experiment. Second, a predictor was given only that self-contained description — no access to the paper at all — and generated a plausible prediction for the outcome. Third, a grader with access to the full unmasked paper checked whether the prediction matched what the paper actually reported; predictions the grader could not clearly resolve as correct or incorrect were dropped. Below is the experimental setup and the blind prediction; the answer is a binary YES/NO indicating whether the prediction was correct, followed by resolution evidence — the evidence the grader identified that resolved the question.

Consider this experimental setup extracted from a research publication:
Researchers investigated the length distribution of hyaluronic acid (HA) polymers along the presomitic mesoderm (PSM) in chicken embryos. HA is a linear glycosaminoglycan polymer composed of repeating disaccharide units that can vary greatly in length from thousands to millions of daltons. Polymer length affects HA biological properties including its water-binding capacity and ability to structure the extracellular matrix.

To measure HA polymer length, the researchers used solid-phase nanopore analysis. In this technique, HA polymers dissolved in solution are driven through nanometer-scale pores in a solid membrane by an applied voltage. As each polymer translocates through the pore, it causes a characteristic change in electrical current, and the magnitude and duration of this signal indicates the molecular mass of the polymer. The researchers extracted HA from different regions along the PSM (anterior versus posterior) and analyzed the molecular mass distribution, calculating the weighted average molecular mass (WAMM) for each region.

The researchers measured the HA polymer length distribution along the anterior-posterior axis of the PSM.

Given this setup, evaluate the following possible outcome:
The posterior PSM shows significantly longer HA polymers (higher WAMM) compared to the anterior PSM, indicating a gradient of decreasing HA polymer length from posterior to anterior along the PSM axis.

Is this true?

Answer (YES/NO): YES